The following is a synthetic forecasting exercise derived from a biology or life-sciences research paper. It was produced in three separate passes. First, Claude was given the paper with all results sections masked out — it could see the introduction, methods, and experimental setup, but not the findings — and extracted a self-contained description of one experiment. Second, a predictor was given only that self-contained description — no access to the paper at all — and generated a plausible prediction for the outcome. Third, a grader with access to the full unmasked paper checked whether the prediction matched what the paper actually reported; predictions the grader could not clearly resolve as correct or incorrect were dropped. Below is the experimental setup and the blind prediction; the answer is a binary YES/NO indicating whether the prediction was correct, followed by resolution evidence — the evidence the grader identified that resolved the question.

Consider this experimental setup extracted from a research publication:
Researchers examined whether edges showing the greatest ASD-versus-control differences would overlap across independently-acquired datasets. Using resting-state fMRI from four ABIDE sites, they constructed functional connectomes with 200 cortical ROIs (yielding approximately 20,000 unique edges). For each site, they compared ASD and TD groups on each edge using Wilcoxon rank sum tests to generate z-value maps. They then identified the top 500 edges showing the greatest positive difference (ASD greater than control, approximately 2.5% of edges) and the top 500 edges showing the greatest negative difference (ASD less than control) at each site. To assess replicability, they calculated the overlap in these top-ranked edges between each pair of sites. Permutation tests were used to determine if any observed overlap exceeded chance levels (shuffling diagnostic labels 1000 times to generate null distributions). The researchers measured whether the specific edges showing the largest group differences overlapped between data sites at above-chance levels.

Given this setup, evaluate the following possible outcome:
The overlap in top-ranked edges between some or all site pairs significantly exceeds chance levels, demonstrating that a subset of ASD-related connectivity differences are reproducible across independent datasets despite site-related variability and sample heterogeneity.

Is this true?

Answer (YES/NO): YES